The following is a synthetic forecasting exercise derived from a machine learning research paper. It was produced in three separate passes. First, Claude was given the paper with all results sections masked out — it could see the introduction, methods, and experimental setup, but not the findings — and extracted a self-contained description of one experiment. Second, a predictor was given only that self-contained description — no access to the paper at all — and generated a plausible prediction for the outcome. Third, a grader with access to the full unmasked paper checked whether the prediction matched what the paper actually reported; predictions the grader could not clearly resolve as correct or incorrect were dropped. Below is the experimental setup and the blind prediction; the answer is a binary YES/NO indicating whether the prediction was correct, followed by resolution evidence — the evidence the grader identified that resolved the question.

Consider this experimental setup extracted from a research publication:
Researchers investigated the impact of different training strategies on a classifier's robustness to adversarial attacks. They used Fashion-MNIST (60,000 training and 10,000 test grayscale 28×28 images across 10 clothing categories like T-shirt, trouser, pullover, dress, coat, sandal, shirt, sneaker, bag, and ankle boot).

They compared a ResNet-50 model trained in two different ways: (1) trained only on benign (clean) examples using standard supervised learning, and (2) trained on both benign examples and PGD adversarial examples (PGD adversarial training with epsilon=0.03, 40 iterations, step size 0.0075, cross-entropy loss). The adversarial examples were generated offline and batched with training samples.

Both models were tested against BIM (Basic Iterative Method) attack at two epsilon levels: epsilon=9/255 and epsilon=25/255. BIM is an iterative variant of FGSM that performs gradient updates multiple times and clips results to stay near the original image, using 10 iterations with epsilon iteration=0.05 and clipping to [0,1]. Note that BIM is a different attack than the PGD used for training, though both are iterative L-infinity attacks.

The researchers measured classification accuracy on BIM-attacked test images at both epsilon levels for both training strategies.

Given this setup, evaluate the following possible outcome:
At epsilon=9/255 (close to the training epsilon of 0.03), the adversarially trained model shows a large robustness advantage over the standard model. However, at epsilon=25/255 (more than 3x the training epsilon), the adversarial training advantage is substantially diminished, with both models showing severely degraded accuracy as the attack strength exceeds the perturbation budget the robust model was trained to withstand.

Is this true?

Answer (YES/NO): NO